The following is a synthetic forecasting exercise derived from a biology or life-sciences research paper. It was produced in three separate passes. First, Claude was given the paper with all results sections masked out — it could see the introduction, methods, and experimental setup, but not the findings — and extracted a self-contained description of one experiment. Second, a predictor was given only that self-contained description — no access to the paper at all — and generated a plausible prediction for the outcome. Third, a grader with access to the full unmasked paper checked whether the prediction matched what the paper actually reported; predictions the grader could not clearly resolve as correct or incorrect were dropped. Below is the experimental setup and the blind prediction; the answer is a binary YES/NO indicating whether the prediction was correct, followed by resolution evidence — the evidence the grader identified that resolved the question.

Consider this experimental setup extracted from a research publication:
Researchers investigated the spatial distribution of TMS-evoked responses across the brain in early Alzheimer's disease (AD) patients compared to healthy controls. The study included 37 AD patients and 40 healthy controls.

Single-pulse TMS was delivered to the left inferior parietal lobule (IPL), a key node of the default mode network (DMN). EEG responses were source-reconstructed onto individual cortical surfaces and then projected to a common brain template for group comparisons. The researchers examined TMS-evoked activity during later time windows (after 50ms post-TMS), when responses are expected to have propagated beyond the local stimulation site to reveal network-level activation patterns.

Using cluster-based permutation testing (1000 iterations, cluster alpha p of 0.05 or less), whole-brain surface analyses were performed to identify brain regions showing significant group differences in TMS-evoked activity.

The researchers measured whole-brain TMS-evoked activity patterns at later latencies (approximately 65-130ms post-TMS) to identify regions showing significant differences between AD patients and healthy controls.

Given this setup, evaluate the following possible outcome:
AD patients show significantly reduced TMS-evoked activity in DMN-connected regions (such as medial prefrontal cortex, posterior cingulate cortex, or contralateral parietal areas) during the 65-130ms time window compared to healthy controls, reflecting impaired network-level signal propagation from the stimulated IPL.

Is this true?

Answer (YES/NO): NO